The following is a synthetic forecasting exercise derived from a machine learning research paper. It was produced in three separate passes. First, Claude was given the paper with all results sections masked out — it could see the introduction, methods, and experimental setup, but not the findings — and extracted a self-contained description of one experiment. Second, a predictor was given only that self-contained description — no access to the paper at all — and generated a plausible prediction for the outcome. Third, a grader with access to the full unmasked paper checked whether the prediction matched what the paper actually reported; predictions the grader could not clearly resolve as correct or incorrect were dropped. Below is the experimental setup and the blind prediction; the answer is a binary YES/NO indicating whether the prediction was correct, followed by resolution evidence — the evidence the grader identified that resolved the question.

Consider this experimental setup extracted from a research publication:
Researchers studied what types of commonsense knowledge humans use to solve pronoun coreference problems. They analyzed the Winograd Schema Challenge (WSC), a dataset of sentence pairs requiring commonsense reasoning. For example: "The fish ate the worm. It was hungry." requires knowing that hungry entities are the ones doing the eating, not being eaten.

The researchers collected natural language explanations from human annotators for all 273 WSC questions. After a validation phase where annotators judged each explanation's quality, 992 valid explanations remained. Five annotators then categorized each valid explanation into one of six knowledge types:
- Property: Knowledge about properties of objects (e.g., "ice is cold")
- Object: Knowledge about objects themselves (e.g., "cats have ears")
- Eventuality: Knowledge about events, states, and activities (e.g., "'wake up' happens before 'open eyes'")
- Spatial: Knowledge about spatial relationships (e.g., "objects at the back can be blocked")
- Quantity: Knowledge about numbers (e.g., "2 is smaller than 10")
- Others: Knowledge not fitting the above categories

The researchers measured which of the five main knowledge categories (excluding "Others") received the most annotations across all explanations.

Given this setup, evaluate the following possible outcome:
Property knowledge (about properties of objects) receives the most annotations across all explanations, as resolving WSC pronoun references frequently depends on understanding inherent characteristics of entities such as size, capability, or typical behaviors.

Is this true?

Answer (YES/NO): NO